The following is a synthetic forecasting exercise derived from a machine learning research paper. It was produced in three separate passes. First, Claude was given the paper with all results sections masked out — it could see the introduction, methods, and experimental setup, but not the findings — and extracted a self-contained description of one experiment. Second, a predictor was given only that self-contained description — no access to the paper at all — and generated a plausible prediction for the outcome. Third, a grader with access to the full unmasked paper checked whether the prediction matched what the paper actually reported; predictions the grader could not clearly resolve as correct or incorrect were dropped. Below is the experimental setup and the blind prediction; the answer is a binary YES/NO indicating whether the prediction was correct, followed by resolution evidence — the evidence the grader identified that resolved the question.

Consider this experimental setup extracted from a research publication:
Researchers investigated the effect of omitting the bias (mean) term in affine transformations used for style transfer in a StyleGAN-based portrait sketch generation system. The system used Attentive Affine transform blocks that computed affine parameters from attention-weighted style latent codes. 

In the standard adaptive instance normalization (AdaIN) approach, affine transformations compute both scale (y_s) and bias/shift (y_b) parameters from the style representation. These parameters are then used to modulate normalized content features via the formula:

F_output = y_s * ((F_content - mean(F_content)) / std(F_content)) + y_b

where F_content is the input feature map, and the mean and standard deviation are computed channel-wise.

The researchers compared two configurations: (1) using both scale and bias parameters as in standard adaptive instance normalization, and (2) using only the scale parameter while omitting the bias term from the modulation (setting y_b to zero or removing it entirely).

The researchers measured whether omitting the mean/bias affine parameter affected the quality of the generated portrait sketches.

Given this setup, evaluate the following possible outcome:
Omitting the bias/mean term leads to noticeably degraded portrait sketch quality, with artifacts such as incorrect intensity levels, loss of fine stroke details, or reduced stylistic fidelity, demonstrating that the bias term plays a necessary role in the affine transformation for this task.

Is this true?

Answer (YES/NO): NO